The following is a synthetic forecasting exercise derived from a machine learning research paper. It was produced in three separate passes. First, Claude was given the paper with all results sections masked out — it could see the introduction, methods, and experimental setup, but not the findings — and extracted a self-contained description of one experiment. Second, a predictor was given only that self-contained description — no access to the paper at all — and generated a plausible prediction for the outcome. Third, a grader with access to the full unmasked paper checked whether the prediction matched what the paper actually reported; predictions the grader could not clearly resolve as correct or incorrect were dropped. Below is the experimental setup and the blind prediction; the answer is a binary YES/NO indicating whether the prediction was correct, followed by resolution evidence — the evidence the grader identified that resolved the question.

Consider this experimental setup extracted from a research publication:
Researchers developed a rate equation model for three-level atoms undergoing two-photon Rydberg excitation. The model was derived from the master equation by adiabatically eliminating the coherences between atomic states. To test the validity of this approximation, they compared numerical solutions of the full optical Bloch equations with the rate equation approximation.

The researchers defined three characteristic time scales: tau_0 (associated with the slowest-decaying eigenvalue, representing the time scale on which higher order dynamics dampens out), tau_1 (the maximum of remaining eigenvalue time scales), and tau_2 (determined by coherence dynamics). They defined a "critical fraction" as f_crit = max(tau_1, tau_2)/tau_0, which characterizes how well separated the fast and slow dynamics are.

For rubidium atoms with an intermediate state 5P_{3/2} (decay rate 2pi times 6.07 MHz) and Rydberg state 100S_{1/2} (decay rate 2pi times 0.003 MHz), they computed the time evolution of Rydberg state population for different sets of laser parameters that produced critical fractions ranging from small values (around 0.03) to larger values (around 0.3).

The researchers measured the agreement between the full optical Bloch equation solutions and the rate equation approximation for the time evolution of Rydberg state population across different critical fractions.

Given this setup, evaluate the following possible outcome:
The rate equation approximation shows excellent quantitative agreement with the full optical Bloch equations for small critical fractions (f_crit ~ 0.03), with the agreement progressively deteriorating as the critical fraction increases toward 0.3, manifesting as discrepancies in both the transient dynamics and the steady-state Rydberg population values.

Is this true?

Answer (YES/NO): NO